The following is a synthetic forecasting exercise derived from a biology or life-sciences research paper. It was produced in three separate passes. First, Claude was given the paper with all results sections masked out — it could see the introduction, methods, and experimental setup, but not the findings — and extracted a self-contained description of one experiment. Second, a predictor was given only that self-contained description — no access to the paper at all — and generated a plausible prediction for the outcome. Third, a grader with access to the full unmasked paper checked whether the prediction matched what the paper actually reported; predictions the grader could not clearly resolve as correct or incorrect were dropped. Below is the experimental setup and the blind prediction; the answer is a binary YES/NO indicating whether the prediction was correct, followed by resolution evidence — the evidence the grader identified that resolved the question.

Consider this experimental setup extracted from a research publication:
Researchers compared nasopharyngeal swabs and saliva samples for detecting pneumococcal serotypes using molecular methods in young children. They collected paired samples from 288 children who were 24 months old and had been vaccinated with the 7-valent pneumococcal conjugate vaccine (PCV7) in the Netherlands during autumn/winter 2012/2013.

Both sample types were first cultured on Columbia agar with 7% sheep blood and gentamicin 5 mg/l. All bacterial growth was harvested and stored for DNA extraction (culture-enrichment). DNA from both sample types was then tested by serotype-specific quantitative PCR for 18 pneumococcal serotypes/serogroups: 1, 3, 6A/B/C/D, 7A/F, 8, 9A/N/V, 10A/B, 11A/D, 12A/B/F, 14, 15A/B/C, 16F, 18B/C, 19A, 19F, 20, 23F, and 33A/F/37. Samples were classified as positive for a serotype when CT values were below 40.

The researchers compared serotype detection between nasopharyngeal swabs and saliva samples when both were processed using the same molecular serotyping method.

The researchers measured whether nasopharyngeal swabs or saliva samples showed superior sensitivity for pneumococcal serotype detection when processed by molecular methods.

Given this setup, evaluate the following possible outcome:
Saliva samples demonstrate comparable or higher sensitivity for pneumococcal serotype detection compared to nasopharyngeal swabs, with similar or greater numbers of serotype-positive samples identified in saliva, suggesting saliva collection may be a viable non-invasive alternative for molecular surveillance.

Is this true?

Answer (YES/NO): YES